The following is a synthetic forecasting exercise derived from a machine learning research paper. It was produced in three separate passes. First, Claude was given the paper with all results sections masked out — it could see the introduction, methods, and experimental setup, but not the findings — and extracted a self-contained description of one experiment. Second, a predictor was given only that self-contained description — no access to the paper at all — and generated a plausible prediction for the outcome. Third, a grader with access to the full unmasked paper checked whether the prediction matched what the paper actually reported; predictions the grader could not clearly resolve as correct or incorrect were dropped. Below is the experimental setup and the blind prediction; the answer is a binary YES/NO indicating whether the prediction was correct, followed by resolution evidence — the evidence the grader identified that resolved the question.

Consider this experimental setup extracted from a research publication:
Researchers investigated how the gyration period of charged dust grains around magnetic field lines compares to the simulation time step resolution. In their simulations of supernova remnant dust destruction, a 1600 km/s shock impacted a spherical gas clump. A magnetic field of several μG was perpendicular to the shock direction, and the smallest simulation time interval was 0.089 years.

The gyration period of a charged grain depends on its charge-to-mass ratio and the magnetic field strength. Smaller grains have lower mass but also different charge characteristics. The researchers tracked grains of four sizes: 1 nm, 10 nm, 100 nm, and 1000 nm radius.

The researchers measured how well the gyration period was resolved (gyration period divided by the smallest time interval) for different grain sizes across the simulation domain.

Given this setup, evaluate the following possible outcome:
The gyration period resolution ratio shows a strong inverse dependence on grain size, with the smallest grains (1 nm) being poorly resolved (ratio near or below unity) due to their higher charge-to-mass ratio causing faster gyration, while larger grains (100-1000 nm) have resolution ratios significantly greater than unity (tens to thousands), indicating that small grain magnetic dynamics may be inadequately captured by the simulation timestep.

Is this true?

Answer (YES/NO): NO